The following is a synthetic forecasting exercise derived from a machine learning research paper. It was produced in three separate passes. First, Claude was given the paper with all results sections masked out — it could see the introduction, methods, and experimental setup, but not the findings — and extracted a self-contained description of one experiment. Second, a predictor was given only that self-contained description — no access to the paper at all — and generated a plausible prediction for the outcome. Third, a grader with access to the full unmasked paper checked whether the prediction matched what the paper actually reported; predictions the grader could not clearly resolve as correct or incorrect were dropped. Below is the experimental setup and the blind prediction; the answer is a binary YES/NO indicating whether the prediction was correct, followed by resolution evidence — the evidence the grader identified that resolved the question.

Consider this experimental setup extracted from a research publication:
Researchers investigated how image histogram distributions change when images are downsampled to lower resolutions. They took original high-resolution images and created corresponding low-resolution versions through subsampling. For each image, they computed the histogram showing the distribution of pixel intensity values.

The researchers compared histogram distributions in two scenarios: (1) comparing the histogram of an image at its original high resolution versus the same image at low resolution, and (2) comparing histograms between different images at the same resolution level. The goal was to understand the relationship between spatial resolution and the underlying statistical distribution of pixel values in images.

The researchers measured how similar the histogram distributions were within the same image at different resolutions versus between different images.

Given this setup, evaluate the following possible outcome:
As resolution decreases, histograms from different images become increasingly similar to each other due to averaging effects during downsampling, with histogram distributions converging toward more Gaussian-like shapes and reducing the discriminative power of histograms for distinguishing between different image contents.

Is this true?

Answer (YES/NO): NO